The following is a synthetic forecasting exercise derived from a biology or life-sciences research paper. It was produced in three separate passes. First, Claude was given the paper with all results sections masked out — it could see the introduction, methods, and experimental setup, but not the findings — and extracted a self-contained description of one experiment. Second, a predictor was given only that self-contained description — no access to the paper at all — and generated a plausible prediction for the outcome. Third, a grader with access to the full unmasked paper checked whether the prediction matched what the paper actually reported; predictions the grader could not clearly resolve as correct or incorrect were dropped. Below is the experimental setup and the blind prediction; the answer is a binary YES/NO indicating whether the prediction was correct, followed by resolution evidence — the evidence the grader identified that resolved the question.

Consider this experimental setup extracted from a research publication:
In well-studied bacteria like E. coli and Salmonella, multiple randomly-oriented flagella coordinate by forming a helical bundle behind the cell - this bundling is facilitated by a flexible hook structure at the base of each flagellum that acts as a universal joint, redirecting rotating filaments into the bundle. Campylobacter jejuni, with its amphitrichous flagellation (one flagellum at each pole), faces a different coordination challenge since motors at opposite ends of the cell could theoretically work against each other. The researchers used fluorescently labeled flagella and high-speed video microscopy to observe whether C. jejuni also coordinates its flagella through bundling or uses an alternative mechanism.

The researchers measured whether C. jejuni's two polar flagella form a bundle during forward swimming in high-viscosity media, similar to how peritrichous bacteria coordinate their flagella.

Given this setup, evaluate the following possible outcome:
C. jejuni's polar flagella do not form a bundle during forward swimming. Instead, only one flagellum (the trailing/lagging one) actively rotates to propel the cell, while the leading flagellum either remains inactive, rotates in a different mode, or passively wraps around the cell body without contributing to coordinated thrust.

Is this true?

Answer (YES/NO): NO